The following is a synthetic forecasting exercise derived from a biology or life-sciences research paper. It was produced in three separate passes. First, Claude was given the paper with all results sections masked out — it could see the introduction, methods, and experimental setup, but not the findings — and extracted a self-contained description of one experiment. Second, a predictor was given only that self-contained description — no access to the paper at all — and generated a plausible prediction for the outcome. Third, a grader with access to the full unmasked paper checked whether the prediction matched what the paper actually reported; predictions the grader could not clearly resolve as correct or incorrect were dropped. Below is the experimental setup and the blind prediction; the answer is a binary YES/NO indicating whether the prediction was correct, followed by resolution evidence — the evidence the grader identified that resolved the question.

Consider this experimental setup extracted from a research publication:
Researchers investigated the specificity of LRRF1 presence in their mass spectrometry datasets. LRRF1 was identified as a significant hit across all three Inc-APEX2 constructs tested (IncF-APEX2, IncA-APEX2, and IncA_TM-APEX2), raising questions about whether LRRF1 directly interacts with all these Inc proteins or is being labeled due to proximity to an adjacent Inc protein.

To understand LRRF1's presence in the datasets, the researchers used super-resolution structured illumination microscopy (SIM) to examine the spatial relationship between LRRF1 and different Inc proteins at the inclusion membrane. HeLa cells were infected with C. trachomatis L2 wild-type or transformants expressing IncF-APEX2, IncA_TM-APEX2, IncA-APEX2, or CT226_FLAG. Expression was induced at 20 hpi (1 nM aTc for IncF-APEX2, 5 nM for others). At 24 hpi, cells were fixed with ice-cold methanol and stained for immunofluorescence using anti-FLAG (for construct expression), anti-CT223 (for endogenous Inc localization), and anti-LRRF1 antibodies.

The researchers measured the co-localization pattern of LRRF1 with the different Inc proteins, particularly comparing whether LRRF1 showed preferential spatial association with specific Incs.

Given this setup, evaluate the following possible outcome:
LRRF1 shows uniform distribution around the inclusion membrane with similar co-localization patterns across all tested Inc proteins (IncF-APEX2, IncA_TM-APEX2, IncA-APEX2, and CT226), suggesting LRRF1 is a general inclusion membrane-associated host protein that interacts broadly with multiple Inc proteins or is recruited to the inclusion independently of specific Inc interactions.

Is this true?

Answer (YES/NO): NO